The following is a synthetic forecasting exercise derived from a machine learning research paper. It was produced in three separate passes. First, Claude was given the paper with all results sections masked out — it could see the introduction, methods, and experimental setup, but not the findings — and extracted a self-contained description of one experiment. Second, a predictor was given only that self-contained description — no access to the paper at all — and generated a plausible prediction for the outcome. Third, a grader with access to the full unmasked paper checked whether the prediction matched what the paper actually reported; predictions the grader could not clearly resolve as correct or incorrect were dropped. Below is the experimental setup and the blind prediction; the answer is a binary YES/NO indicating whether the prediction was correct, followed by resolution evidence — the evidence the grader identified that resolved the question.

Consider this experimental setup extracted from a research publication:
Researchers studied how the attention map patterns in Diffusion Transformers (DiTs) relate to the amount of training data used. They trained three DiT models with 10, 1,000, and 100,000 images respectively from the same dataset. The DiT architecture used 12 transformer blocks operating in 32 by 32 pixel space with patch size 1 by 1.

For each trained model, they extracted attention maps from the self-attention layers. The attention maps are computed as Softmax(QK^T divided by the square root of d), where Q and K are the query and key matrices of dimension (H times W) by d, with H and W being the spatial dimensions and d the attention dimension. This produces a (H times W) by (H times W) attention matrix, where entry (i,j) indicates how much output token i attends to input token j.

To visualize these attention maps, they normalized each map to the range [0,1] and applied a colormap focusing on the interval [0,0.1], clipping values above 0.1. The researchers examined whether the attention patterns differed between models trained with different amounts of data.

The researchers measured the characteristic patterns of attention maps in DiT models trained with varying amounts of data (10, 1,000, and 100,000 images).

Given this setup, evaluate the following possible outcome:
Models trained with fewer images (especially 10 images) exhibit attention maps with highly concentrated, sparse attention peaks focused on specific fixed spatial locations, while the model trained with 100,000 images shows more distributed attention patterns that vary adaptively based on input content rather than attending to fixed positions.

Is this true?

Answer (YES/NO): NO